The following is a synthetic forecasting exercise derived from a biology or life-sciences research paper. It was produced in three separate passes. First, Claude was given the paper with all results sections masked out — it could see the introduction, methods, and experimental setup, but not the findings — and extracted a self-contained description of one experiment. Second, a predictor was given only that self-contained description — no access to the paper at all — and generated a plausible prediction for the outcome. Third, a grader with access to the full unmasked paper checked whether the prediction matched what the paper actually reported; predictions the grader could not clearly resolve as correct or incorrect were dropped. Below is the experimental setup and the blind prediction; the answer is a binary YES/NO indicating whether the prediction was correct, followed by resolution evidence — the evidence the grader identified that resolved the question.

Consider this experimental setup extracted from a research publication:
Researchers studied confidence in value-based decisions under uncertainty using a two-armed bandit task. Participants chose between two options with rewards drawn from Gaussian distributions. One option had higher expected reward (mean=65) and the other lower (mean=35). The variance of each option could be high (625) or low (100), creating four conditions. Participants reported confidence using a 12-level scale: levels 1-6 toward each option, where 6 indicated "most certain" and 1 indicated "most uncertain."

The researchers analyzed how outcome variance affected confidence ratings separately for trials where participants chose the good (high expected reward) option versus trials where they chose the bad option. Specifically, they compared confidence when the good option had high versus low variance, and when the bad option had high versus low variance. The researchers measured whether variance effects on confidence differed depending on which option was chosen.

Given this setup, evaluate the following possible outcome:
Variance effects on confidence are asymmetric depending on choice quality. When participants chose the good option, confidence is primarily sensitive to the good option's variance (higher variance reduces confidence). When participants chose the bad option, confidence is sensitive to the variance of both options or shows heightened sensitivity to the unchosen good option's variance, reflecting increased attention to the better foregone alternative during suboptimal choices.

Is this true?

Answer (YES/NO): NO